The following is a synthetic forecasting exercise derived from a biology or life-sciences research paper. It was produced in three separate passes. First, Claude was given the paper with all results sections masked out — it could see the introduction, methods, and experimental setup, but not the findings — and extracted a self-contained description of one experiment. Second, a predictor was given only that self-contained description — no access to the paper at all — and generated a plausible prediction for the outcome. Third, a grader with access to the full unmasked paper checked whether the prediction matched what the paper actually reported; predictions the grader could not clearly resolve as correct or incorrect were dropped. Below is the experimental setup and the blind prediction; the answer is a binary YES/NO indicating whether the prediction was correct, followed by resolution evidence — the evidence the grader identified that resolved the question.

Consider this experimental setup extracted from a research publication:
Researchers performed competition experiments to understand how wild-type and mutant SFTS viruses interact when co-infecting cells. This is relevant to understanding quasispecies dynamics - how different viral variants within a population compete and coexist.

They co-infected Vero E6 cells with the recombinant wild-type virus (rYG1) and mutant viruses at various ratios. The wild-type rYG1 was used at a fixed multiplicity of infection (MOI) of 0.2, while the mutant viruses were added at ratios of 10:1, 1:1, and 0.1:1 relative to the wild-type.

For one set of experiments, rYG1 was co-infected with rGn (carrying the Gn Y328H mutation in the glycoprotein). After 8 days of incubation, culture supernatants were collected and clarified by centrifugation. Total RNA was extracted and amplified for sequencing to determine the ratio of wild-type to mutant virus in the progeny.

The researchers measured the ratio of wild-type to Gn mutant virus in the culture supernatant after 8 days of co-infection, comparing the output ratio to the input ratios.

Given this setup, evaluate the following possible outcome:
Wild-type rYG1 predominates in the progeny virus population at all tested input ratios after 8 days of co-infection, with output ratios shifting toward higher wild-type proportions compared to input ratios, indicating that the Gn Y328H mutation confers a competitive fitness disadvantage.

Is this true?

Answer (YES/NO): YES